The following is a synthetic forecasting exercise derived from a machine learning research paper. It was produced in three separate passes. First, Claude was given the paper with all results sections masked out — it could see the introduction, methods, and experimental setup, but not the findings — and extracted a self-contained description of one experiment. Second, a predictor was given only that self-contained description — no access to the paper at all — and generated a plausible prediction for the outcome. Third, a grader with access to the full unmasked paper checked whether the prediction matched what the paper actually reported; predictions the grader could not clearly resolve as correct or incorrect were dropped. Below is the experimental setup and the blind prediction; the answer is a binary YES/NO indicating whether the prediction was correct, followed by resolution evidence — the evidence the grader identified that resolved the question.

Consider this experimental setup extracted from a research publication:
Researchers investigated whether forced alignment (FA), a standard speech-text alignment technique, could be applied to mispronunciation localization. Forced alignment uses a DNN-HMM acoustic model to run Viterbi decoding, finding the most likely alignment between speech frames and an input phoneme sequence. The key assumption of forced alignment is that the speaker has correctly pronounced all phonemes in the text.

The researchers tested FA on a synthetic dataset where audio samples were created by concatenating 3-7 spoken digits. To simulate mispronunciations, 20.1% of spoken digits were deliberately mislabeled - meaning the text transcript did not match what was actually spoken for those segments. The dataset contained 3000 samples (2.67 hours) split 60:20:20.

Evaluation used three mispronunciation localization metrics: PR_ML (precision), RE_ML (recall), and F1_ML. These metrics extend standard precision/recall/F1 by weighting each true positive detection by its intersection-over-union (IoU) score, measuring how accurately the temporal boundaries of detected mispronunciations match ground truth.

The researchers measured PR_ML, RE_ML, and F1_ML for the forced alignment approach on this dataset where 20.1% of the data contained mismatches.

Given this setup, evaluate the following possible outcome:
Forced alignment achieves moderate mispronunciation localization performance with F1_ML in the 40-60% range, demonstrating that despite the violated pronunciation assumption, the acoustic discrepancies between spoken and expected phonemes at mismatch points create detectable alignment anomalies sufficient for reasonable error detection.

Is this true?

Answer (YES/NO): NO